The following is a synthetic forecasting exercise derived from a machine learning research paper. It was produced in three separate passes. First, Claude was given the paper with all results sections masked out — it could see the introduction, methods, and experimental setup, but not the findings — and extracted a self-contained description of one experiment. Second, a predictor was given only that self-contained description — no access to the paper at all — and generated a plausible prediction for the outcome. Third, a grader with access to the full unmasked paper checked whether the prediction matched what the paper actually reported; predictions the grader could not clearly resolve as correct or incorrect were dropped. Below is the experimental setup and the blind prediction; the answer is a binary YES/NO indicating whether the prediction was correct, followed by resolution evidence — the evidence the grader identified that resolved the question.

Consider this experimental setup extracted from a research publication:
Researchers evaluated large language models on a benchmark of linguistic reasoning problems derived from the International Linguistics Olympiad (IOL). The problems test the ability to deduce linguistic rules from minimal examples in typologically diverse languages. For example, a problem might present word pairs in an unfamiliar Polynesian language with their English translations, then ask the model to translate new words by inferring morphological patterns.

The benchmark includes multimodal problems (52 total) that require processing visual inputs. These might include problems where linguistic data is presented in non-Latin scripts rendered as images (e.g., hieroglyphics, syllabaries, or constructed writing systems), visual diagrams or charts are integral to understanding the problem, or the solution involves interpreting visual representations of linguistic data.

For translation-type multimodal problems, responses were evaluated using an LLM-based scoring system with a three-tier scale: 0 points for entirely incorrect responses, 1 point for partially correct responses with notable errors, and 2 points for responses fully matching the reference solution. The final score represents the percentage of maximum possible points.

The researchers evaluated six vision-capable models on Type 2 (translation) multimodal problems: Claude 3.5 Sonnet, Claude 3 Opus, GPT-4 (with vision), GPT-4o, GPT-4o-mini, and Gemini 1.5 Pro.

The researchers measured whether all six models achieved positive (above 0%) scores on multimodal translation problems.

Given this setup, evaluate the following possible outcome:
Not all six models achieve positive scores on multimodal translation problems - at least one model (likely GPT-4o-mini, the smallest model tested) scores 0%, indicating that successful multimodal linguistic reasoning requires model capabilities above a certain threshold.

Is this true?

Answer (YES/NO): NO